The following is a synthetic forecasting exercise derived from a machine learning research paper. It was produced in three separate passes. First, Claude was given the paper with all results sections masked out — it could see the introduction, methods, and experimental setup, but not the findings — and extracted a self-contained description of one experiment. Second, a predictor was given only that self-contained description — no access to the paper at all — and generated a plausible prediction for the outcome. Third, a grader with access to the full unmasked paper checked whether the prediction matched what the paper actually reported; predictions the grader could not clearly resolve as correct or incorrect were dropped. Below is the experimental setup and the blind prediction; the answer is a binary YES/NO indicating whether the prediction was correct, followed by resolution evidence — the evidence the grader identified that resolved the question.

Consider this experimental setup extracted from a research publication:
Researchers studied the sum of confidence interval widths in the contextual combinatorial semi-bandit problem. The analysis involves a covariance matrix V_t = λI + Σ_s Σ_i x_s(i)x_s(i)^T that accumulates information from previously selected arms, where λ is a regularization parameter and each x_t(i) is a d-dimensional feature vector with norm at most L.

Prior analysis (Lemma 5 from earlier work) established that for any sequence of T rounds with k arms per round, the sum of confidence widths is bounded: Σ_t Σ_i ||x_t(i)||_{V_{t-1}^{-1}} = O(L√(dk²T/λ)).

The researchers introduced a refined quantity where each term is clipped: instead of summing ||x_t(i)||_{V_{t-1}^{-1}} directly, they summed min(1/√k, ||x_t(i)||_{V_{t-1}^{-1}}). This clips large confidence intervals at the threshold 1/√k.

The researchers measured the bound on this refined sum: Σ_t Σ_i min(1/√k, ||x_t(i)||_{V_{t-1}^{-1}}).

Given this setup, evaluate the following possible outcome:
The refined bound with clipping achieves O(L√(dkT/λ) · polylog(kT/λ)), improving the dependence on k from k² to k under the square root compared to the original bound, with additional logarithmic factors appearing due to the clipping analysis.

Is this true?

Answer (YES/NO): NO